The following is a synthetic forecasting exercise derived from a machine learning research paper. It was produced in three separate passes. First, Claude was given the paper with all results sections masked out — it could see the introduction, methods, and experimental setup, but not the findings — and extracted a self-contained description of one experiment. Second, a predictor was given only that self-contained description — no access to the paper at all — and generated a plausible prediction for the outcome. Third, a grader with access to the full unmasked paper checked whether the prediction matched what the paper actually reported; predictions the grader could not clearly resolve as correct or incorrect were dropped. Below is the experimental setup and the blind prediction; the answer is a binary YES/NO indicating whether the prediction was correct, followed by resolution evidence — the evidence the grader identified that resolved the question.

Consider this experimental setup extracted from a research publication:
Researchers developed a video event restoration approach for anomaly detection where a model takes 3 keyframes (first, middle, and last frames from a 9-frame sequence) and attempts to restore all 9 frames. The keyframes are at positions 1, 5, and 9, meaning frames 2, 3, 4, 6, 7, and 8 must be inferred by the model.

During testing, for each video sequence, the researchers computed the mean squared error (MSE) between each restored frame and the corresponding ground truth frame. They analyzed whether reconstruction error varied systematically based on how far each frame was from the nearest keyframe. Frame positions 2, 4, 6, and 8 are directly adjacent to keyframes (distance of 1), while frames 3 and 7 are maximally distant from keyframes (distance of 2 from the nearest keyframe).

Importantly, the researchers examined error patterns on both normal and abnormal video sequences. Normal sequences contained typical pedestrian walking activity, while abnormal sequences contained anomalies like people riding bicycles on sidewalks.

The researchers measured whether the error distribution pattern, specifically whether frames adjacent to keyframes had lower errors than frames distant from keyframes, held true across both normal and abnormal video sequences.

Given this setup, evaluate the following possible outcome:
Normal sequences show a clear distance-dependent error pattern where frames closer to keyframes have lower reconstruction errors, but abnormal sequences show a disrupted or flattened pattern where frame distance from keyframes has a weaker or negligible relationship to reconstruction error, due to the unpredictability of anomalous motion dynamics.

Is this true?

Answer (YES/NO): NO